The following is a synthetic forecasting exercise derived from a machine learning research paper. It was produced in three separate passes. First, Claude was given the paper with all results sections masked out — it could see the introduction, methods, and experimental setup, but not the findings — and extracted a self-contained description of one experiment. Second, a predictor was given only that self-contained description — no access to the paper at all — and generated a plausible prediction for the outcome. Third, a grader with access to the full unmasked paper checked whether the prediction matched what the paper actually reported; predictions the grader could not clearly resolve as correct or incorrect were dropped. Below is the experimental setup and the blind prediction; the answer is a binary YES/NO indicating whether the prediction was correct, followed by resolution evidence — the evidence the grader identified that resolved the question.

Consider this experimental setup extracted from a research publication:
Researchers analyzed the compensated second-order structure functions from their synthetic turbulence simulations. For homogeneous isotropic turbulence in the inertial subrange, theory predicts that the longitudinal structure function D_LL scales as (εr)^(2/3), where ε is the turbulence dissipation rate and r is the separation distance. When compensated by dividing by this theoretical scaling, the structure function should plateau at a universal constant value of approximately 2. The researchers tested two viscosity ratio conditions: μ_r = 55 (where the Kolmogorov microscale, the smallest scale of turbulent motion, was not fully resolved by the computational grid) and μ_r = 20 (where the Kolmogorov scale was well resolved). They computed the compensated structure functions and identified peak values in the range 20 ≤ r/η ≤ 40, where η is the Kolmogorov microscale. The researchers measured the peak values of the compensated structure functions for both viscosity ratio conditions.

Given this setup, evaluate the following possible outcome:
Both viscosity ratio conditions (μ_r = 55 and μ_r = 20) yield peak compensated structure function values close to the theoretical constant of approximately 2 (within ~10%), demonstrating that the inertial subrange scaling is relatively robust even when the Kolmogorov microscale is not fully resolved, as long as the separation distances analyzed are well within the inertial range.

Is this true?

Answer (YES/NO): NO